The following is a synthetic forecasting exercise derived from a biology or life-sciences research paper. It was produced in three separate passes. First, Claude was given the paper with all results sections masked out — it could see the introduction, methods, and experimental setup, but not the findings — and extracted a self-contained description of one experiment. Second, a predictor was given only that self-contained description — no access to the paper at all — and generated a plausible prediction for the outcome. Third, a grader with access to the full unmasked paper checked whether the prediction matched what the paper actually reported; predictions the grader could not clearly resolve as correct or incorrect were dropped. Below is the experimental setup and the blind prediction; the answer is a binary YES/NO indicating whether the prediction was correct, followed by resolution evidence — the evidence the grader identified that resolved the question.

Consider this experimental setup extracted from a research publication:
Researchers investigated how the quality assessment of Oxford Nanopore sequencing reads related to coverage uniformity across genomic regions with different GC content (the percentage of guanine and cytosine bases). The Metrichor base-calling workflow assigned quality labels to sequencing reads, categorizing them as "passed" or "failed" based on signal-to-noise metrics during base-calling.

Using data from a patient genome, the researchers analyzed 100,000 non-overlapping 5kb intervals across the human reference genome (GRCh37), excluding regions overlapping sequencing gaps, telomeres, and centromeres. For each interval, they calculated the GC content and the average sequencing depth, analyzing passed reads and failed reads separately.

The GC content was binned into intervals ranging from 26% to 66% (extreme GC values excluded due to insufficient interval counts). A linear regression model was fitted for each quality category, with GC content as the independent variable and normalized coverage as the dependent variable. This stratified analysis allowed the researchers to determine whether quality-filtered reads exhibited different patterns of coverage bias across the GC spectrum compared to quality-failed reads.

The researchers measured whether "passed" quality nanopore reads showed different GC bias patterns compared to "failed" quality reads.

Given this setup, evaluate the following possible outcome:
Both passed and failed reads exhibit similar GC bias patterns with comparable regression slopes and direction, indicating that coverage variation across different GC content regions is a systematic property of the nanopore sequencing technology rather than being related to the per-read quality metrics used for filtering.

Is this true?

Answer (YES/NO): NO